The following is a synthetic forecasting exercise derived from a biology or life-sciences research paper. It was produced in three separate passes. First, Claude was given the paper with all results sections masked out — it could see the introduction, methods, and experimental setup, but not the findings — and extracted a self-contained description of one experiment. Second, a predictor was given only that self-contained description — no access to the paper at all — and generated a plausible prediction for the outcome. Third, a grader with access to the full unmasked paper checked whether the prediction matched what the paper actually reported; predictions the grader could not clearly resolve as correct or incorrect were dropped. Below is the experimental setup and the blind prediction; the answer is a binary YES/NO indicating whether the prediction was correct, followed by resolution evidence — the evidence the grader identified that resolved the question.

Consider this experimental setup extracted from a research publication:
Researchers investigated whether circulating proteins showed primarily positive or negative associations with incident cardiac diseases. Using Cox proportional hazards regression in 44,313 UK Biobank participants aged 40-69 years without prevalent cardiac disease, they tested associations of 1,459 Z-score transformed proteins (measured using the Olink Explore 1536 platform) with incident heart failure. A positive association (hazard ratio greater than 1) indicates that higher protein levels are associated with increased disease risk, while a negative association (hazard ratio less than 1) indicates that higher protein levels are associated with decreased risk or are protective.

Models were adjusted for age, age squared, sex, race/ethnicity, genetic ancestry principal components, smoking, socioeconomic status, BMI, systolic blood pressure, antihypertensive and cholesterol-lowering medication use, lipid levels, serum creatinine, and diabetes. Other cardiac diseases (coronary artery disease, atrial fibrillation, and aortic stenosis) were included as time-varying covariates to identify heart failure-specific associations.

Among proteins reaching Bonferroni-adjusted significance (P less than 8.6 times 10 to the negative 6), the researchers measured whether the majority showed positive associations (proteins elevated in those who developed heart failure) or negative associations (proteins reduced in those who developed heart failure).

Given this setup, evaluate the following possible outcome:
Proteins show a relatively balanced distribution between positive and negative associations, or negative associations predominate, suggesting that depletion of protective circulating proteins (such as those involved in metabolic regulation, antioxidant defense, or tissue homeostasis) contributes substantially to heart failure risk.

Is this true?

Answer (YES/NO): NO